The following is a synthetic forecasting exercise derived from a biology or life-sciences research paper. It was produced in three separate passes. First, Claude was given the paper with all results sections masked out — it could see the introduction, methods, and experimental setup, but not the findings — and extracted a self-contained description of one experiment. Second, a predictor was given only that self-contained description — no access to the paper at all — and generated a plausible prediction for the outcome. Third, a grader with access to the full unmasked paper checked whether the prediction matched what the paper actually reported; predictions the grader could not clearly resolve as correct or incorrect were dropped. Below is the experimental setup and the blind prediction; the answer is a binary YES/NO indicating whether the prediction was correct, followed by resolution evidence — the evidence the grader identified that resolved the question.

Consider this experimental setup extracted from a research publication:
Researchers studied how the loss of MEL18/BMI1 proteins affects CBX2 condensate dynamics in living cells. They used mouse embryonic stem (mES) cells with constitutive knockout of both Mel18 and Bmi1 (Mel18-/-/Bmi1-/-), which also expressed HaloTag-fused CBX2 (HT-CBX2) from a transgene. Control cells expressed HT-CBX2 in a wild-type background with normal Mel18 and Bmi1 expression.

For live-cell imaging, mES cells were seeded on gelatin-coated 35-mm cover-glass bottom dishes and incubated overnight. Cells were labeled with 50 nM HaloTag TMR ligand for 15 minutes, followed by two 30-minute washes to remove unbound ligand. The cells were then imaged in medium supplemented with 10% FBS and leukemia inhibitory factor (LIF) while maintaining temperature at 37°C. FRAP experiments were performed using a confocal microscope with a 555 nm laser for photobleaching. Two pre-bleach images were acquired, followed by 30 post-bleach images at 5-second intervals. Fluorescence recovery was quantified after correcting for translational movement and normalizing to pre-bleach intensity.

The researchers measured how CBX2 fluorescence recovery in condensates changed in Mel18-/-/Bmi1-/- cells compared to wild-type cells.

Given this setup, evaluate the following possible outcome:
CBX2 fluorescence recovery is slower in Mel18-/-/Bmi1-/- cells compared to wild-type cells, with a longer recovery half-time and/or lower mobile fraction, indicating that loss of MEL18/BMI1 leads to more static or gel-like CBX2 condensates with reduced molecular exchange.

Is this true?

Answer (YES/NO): YES